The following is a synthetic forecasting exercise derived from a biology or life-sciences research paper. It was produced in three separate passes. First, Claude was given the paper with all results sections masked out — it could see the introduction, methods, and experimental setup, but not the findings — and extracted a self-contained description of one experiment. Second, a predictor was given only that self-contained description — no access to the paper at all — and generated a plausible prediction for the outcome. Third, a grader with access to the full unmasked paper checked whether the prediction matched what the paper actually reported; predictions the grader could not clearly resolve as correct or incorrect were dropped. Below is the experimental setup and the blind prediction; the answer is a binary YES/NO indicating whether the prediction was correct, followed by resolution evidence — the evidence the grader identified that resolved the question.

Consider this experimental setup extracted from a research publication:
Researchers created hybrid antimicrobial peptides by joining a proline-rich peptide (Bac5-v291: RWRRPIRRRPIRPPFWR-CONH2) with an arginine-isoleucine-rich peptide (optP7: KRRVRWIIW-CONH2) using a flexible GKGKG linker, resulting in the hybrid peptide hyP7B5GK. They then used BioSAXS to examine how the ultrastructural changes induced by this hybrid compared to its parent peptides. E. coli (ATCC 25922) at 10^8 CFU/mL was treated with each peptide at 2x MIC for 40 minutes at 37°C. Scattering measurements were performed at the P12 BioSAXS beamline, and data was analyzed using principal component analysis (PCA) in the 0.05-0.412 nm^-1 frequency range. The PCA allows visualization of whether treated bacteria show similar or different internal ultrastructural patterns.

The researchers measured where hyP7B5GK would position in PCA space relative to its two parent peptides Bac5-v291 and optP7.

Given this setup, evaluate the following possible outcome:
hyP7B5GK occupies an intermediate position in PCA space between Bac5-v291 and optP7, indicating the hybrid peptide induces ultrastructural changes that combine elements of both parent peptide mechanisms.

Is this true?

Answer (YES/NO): YES